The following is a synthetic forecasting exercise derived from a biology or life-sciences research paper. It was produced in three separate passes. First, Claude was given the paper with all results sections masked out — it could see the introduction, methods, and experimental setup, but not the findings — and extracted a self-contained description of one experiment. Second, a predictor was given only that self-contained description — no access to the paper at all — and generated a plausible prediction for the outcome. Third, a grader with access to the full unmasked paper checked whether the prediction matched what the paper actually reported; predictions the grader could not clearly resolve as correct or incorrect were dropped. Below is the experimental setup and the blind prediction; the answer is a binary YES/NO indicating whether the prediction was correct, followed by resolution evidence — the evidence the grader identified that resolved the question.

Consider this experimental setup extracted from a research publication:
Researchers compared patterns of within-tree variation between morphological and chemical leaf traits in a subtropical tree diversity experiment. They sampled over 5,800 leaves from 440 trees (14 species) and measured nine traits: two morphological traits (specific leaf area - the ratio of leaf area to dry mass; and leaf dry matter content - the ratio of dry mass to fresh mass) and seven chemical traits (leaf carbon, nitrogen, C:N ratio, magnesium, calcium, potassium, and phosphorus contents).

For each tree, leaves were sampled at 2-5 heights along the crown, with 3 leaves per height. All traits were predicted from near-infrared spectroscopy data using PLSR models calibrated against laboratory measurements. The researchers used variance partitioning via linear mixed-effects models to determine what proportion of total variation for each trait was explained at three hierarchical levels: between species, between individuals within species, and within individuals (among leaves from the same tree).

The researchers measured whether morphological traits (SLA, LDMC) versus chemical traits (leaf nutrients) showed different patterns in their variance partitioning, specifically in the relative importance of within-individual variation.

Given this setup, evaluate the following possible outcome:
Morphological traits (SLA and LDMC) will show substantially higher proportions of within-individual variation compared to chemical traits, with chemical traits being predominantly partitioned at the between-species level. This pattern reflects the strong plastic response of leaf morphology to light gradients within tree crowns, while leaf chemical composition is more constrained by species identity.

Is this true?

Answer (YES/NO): NO